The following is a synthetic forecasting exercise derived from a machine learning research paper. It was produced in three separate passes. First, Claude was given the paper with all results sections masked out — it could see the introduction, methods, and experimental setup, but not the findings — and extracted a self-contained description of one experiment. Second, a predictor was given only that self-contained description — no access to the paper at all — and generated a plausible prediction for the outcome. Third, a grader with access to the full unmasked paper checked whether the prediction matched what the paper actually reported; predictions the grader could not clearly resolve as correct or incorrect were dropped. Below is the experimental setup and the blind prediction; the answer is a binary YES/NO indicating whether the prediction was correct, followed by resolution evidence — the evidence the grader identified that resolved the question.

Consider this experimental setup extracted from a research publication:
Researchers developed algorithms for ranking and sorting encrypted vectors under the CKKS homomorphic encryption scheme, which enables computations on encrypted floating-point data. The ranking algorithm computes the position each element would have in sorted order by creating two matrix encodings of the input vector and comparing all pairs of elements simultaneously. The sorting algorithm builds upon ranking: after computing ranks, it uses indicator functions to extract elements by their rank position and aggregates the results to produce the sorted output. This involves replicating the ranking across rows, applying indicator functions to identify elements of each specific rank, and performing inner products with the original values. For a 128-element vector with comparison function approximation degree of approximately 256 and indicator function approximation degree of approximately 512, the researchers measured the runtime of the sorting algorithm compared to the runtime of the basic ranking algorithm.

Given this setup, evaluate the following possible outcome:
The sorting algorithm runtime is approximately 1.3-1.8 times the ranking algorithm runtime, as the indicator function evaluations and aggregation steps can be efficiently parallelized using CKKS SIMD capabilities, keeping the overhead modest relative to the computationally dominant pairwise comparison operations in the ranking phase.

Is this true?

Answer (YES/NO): NO